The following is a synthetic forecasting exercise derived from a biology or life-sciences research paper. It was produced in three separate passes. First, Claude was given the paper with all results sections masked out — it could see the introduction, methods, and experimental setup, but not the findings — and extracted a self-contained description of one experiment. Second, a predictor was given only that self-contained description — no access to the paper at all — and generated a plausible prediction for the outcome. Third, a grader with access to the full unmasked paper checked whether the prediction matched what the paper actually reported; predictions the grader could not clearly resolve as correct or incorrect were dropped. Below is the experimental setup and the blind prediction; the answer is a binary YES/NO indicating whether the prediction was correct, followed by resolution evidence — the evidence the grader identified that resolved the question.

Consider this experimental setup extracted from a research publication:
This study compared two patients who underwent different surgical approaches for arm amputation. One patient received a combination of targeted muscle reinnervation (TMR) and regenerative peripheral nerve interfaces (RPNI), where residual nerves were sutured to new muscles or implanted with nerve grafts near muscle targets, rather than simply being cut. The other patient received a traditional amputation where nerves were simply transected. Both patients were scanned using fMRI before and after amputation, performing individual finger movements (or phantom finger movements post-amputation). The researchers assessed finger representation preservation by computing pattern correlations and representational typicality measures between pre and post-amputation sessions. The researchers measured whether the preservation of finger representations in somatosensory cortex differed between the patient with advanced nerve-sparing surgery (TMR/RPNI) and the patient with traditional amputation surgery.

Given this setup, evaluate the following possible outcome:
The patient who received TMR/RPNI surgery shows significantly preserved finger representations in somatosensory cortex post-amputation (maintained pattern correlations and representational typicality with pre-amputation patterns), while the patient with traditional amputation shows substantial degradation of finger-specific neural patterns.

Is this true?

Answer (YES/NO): NO